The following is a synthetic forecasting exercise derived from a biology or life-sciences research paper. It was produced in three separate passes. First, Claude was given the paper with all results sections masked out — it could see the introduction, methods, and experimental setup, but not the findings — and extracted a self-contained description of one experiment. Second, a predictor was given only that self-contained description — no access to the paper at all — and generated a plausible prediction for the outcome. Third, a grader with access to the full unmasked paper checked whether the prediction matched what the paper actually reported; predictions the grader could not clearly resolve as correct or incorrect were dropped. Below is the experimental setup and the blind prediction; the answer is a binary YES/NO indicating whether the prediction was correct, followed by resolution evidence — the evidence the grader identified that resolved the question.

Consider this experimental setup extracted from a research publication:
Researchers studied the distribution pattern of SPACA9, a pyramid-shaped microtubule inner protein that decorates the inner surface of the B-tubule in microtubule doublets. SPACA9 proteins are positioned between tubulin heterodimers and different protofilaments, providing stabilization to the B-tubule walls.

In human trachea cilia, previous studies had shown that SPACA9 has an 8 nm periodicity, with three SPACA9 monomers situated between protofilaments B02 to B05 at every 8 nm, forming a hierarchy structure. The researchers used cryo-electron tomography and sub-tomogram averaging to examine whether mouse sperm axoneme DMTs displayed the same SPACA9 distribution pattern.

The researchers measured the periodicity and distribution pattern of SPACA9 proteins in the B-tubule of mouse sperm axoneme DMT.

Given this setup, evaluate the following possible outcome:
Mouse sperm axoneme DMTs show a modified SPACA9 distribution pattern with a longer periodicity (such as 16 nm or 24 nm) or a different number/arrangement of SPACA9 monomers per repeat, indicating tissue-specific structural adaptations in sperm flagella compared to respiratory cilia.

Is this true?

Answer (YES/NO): YES